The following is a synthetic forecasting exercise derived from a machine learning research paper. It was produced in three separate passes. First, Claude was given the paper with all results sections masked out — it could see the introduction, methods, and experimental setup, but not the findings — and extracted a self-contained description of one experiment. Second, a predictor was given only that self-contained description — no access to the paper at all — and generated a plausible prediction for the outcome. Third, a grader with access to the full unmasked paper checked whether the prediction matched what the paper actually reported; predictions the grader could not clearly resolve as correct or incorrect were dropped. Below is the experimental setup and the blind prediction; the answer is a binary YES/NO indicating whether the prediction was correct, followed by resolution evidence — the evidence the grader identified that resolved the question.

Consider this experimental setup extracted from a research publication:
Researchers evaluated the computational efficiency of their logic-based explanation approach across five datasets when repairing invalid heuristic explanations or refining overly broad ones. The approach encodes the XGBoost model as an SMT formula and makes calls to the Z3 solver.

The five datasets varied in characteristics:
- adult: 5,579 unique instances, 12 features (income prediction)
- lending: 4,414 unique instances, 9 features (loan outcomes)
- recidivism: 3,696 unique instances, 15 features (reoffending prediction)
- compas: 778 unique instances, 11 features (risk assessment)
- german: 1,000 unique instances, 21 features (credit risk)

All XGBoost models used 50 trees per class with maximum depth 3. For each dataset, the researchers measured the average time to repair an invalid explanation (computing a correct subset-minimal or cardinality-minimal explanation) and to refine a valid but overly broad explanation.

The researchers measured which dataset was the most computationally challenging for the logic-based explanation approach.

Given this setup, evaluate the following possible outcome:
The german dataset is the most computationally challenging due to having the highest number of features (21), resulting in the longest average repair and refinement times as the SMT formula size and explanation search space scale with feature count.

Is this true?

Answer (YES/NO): YES